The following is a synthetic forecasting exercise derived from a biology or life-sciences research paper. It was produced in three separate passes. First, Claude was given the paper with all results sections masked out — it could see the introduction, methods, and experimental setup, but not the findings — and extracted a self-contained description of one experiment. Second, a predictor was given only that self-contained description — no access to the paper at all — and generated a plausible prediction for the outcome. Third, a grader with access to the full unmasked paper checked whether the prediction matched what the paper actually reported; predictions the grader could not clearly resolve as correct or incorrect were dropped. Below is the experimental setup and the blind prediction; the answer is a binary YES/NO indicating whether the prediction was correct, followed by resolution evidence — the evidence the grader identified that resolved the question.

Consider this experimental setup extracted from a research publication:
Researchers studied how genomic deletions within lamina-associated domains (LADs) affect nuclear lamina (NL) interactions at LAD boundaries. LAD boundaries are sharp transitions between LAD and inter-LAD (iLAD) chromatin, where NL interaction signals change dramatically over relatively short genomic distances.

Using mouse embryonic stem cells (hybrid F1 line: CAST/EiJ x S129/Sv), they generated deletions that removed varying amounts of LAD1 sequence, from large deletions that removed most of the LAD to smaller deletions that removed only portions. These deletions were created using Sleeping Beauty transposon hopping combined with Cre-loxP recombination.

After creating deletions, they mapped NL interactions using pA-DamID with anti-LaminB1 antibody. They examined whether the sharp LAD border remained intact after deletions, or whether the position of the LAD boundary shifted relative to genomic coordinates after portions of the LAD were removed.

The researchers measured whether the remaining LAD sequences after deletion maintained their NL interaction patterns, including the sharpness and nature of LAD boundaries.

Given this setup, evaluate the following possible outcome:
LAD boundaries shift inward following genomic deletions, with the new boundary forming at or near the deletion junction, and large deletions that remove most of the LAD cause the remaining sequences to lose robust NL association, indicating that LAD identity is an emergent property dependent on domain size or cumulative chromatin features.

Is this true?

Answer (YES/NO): NO